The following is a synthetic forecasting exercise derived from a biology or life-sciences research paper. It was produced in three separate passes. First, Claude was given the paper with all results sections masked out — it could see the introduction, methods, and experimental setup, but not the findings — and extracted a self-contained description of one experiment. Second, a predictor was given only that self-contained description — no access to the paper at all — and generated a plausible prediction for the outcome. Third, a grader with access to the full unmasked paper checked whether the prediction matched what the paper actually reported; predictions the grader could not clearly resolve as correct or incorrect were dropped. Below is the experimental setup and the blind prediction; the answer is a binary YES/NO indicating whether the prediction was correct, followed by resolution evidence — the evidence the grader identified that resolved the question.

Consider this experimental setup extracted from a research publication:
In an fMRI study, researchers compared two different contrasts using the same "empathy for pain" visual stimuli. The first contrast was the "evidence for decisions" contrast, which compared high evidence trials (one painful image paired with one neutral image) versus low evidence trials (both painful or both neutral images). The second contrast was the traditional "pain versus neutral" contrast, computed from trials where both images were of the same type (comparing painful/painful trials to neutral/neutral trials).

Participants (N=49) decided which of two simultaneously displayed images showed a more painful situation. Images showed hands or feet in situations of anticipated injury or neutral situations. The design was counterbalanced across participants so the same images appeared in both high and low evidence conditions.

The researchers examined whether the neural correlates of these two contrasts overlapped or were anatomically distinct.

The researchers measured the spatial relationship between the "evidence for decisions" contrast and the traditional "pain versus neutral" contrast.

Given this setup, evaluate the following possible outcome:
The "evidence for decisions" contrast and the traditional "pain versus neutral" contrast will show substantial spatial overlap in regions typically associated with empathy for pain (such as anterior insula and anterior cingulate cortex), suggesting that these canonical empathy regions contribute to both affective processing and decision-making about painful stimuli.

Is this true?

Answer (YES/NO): NO